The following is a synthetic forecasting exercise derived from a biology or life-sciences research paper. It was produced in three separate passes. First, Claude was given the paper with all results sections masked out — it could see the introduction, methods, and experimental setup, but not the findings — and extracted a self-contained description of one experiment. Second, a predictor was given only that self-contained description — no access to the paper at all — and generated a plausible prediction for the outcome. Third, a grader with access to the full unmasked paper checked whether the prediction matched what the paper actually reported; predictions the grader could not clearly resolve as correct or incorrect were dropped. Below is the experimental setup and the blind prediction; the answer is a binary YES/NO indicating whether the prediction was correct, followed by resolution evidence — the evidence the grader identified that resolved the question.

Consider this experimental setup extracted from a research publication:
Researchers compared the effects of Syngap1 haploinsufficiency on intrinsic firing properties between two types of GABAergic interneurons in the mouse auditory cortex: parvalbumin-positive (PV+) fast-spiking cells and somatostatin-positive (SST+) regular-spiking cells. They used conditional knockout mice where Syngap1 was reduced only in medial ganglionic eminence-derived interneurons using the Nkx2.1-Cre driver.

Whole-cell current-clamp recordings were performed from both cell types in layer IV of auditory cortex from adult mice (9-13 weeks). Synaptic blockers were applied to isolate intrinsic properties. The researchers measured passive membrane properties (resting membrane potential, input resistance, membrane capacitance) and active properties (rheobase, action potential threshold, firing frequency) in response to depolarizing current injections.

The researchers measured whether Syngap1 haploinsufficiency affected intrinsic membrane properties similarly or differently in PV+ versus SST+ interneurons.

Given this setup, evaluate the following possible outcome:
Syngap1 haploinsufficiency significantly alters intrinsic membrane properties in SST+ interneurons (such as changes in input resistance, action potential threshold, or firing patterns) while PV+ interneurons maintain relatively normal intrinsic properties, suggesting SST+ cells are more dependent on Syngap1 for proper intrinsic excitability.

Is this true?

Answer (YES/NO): NO